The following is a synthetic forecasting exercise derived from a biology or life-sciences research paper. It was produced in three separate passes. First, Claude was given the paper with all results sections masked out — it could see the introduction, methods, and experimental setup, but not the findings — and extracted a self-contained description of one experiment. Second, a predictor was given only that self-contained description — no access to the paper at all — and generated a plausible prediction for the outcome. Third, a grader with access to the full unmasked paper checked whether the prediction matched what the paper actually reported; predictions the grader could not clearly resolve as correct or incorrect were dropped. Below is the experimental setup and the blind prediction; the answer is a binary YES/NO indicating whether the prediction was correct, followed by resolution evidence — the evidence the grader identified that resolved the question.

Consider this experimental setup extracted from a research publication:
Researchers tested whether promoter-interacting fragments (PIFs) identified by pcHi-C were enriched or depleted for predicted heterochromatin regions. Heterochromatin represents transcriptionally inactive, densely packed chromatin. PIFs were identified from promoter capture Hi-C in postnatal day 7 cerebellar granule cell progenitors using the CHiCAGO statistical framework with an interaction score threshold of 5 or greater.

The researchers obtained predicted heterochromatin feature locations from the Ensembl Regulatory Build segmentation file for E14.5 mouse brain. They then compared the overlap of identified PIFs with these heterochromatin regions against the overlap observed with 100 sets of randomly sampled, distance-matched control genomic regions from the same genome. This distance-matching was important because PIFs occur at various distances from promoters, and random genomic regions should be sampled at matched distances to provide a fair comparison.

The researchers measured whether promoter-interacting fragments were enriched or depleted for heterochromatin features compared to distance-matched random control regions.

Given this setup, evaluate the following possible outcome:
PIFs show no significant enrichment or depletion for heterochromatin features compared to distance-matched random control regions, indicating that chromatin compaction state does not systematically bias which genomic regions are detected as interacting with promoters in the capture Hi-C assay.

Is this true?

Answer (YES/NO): NO